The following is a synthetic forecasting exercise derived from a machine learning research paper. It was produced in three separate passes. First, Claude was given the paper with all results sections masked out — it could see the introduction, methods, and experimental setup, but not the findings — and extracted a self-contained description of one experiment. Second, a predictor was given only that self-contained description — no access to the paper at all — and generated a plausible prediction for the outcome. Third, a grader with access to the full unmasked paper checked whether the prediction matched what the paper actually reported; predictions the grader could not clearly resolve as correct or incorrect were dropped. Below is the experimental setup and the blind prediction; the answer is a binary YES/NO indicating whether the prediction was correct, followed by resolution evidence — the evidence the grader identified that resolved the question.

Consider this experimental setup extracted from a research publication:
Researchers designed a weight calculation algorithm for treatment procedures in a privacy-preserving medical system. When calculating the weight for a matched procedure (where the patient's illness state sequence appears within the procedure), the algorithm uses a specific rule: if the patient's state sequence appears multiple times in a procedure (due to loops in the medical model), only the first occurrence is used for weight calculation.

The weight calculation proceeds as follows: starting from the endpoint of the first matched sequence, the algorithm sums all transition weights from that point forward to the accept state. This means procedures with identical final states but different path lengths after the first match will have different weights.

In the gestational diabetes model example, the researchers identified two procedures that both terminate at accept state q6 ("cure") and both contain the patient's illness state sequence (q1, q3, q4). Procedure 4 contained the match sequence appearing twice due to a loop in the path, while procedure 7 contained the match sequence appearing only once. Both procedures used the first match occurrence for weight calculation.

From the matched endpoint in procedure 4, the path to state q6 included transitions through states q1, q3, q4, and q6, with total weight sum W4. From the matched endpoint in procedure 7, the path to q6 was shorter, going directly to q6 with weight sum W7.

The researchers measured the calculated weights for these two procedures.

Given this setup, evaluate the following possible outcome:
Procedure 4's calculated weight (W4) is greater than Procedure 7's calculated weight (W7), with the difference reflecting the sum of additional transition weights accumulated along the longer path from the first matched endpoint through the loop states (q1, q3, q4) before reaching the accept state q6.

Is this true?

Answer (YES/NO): YES